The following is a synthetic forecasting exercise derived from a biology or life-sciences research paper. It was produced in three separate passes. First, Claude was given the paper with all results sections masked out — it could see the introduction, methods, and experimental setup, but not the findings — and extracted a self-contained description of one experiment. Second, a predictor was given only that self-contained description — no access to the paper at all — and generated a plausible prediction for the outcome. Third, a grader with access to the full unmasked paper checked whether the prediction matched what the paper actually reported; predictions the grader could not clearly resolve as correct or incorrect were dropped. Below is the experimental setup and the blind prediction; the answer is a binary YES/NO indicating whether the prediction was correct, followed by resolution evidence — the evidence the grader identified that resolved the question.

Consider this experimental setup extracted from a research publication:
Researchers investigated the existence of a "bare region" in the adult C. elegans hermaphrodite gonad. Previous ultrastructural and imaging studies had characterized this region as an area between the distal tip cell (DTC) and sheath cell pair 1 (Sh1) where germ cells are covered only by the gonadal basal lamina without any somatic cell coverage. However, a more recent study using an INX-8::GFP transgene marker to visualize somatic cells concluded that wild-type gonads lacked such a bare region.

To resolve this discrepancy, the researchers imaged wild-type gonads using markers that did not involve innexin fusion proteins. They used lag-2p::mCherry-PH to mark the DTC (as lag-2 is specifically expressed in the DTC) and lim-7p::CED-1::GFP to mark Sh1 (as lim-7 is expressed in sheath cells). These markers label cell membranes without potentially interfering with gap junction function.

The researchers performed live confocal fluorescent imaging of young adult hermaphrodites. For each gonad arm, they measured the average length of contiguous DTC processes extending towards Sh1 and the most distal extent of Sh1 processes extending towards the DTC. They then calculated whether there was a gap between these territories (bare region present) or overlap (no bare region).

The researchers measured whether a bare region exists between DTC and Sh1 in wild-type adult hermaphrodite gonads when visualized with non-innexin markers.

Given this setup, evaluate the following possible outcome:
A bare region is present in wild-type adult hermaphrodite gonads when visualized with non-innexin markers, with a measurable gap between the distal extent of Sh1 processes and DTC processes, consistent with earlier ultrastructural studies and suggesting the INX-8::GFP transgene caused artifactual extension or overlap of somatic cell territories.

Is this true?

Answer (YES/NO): YES